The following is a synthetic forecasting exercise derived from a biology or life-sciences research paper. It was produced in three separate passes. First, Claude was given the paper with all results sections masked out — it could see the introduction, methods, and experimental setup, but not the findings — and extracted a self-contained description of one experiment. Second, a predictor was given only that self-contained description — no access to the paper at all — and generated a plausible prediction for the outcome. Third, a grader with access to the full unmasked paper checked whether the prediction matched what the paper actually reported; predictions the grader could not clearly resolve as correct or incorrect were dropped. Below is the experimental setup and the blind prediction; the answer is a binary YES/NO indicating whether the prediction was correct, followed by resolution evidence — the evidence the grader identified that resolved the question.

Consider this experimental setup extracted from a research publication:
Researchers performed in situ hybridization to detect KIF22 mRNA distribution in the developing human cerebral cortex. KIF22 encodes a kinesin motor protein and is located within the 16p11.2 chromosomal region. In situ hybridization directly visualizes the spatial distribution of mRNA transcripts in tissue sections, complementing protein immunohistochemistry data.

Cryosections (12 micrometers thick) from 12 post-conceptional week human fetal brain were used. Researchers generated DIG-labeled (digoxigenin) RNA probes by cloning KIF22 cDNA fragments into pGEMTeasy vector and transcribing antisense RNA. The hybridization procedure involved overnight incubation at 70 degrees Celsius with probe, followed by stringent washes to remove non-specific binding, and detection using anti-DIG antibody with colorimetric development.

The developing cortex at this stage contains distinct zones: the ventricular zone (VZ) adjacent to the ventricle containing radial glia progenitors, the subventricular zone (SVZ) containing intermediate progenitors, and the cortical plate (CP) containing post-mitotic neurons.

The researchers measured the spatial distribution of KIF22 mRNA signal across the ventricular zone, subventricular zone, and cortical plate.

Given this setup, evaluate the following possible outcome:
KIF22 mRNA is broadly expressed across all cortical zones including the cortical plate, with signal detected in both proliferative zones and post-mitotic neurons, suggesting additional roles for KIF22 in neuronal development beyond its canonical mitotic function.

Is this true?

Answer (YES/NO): NO